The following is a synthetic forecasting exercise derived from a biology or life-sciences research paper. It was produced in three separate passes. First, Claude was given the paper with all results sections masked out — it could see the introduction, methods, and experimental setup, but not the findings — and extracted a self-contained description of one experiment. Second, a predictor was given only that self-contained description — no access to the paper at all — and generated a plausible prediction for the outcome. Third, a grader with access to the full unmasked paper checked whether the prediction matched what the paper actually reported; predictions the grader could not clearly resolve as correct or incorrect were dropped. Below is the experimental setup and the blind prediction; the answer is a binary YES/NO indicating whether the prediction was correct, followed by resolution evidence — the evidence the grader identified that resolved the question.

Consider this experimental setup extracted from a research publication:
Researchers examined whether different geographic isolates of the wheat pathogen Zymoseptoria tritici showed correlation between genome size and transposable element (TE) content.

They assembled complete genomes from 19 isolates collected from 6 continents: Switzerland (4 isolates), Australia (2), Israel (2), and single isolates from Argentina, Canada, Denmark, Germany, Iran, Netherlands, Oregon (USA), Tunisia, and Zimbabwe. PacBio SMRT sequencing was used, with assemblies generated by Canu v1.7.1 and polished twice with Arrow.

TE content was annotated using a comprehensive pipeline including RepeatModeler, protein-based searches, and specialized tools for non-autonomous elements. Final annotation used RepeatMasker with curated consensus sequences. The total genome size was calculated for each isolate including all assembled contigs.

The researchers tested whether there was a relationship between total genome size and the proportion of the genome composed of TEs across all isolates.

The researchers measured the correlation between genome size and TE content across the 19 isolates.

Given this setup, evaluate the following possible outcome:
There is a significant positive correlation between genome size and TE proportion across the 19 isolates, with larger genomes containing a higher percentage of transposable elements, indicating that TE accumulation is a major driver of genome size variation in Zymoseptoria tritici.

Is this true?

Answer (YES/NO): YES